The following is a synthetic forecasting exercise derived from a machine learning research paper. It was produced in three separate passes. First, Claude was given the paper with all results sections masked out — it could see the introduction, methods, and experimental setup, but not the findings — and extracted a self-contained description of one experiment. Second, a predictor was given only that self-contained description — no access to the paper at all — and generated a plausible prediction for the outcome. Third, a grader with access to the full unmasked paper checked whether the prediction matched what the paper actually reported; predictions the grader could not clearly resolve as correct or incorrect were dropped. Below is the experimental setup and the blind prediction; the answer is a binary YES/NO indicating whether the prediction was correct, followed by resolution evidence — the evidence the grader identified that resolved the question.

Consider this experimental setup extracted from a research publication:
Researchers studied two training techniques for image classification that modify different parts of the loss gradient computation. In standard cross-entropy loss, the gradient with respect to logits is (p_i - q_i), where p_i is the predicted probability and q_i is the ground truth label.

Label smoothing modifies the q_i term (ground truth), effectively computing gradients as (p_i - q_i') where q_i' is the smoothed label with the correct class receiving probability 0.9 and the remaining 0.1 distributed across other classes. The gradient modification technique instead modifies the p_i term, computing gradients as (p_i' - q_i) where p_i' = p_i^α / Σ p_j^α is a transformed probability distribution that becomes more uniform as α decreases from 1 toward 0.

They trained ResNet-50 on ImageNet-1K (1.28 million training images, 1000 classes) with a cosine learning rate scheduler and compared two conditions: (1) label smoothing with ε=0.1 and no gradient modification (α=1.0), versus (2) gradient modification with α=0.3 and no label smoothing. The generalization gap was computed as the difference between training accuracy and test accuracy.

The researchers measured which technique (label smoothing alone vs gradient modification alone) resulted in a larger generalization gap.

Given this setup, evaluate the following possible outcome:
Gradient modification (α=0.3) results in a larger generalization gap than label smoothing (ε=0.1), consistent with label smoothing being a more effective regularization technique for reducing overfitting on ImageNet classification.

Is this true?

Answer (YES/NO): YES